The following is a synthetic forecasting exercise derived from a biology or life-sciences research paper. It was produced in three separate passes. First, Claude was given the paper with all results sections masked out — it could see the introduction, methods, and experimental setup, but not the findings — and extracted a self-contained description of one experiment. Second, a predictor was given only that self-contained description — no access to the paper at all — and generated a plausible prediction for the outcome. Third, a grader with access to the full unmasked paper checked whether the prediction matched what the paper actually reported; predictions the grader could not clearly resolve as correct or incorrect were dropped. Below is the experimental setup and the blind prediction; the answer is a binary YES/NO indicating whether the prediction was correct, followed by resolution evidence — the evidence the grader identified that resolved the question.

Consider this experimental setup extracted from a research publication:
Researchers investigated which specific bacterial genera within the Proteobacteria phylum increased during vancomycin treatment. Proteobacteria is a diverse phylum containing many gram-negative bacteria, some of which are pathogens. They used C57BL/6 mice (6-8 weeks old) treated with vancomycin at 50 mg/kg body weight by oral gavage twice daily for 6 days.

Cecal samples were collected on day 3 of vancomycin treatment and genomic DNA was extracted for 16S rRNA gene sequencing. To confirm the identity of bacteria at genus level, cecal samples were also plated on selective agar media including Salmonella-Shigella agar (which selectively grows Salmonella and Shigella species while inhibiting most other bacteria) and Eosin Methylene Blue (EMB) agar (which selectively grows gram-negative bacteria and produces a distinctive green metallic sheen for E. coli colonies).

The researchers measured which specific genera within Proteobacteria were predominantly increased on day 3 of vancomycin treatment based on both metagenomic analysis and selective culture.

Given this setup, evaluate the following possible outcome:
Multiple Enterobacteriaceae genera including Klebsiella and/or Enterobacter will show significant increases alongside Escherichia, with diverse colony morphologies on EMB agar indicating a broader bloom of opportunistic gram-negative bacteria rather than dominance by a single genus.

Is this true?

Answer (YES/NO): NO